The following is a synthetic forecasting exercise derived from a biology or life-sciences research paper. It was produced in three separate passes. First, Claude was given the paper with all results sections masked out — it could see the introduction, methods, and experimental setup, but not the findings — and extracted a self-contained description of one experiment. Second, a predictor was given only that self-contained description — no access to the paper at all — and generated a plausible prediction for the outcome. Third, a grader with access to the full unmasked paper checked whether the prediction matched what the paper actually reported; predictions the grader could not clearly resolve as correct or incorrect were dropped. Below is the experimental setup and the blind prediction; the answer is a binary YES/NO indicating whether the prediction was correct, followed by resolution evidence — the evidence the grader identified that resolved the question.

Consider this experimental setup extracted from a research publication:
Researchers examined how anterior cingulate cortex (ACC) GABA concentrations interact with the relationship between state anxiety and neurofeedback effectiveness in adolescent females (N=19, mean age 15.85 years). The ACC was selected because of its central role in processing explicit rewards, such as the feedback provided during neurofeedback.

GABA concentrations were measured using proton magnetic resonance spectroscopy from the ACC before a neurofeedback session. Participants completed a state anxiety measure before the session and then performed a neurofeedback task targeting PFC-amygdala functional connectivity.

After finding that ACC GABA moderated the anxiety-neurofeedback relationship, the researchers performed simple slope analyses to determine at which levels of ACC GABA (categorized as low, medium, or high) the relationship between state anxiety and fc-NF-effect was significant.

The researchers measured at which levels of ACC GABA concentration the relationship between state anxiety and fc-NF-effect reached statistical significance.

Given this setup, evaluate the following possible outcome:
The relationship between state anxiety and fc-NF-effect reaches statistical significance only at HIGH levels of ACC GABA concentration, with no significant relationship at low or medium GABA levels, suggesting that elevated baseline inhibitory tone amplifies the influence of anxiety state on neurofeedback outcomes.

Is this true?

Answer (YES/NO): NO